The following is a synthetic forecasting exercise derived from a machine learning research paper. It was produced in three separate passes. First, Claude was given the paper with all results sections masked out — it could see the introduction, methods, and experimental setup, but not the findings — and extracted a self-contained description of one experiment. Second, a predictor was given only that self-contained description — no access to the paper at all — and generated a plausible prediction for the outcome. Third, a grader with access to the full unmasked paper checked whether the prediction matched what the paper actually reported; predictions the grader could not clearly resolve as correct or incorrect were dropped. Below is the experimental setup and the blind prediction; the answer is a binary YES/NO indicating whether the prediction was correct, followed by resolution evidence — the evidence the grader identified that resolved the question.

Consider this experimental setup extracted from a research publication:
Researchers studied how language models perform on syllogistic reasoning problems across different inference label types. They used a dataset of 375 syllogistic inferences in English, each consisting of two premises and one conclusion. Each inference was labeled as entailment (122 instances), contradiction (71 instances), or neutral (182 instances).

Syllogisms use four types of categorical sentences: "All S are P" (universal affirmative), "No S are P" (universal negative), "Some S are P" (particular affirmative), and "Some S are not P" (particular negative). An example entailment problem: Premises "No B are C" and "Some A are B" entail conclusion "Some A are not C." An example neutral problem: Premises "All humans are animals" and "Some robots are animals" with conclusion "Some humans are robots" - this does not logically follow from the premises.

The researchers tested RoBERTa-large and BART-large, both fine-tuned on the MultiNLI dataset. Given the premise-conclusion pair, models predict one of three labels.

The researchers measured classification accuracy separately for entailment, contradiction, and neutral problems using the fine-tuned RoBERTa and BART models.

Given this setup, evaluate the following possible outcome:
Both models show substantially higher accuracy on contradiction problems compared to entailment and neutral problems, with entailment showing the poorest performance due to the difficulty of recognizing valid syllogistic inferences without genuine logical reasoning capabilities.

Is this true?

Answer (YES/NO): NO